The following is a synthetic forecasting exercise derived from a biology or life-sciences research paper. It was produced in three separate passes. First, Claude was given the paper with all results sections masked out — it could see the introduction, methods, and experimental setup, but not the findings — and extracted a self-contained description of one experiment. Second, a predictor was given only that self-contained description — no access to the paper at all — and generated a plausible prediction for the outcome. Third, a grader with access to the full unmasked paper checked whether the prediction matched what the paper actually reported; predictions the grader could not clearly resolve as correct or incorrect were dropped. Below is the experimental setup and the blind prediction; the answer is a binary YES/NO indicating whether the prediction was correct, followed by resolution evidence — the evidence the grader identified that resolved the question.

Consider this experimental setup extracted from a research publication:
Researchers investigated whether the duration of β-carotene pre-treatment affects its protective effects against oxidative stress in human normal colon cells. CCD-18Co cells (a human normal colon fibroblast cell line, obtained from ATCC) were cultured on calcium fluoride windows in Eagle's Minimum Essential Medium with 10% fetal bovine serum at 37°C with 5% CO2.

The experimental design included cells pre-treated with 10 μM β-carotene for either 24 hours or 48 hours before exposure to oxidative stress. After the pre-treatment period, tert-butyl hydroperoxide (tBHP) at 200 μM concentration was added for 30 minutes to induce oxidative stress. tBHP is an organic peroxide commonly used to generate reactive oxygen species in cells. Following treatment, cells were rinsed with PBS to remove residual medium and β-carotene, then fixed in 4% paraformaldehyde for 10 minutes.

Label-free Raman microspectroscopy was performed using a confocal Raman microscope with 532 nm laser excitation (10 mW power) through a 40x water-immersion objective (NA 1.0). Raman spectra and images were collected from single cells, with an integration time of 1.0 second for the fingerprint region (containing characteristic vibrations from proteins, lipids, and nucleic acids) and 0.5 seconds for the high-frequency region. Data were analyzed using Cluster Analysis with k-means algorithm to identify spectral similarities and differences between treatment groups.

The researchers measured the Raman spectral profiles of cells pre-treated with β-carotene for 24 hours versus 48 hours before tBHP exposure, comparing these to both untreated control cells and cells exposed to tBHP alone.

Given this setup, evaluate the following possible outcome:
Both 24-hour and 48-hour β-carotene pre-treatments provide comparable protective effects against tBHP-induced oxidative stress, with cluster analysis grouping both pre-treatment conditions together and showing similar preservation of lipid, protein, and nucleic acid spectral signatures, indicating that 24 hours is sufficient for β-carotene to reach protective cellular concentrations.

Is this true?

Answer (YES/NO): NO